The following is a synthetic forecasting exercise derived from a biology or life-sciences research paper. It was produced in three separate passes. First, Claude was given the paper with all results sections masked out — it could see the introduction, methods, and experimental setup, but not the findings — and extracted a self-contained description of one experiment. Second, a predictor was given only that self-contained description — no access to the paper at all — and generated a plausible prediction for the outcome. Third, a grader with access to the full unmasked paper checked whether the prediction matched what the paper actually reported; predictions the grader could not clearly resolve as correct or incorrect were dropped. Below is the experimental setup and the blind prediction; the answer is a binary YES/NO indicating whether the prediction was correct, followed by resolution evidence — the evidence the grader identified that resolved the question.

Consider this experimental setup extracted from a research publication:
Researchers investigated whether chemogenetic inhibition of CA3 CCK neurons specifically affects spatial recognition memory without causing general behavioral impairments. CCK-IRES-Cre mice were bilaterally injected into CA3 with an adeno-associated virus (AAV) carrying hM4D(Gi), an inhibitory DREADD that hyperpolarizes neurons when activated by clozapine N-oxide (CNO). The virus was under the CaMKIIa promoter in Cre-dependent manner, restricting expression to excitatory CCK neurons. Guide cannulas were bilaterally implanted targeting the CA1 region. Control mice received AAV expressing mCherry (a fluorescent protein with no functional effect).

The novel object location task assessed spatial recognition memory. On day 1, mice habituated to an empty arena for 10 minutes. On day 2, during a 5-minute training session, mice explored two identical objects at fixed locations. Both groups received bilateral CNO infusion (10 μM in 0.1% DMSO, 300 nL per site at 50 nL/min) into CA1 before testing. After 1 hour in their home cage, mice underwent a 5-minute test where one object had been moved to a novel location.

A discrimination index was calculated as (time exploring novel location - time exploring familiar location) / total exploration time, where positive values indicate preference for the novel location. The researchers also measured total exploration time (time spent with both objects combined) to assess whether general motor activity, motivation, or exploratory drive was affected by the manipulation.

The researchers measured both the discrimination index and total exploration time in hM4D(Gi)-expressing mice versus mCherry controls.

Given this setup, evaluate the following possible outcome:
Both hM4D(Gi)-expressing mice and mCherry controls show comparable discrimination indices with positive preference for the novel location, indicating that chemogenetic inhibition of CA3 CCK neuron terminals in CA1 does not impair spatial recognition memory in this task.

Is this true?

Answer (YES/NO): NO